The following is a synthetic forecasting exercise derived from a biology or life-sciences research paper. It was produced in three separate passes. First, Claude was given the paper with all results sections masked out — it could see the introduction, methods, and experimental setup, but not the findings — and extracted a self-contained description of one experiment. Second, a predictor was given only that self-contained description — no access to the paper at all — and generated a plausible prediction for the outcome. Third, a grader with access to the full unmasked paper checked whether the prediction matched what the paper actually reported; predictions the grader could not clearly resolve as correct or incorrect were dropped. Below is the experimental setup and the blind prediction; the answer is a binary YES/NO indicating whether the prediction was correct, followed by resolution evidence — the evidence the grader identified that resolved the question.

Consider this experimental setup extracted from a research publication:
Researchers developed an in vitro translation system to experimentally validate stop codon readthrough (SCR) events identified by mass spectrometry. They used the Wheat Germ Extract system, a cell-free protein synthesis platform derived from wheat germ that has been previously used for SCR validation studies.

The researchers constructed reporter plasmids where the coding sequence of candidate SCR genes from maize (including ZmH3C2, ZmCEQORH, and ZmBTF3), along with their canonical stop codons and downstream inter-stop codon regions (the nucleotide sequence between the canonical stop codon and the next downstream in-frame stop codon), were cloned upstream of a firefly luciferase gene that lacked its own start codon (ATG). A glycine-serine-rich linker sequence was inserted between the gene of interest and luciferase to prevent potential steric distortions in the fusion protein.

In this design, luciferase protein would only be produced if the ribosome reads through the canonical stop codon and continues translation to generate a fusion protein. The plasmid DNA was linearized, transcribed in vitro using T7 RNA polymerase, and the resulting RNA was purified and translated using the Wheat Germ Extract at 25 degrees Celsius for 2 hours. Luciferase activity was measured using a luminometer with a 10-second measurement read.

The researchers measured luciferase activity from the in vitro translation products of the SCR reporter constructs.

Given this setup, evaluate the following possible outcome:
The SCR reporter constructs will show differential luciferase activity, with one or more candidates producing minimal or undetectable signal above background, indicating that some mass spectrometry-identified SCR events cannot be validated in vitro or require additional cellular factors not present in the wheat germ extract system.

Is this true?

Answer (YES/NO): NO